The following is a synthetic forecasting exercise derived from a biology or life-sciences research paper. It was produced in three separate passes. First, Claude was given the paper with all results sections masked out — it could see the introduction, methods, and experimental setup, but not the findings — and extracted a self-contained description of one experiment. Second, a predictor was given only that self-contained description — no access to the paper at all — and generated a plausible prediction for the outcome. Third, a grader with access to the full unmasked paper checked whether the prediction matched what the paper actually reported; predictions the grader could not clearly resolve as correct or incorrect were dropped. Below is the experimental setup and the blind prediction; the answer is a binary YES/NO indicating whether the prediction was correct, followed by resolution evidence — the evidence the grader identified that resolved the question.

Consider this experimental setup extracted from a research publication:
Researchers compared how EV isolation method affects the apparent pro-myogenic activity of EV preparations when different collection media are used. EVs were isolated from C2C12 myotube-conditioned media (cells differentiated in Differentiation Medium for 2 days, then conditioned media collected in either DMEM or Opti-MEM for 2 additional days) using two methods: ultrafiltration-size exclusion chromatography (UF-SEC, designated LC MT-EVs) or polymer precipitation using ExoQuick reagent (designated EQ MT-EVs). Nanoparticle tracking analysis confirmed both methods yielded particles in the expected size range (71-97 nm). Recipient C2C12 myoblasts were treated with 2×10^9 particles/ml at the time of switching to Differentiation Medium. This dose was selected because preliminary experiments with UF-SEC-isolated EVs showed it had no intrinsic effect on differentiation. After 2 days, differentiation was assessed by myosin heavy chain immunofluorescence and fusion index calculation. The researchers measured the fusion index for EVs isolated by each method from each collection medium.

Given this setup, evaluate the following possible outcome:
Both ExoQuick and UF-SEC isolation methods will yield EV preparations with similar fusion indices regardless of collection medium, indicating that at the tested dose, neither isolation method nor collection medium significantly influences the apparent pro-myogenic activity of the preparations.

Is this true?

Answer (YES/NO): NO